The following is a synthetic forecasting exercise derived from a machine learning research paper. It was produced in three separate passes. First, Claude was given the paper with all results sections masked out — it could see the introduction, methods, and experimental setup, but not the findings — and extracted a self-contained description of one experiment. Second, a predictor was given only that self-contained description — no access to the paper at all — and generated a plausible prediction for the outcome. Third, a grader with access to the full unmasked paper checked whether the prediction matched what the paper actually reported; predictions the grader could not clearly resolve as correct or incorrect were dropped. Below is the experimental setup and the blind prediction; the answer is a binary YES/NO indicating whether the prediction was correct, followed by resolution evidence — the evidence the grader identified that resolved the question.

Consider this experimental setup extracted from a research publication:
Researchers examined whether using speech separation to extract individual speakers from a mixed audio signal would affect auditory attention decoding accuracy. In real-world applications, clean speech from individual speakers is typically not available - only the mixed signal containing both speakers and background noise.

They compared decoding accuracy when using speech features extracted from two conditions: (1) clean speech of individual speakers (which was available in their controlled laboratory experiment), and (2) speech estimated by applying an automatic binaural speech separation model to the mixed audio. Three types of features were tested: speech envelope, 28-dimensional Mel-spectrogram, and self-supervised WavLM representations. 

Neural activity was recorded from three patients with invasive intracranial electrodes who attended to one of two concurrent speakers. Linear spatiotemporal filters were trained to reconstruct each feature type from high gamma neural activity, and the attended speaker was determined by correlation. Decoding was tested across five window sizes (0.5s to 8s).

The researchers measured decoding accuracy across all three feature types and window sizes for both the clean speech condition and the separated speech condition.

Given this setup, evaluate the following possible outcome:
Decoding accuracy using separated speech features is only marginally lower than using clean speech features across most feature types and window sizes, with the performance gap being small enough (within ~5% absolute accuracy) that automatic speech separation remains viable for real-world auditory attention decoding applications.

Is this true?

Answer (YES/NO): YES